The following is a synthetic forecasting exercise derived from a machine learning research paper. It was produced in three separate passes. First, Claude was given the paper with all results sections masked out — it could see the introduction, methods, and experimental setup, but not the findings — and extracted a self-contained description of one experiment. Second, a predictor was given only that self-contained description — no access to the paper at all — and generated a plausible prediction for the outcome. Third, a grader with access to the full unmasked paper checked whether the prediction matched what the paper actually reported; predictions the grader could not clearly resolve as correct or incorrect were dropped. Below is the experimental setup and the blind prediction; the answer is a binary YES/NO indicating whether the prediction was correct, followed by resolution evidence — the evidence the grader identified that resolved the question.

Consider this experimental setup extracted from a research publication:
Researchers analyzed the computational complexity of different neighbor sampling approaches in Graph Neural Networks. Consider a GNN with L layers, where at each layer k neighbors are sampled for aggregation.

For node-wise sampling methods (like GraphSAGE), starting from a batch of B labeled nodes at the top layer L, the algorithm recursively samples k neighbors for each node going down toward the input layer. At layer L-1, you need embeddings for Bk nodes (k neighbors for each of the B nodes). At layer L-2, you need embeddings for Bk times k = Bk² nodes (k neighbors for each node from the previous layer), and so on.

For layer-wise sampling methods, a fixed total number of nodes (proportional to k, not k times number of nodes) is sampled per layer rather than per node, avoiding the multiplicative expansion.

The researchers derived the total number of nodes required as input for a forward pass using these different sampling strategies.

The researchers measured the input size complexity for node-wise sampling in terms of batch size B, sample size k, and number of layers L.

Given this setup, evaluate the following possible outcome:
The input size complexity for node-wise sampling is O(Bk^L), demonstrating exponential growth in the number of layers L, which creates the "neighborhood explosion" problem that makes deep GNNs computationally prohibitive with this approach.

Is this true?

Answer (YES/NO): YES